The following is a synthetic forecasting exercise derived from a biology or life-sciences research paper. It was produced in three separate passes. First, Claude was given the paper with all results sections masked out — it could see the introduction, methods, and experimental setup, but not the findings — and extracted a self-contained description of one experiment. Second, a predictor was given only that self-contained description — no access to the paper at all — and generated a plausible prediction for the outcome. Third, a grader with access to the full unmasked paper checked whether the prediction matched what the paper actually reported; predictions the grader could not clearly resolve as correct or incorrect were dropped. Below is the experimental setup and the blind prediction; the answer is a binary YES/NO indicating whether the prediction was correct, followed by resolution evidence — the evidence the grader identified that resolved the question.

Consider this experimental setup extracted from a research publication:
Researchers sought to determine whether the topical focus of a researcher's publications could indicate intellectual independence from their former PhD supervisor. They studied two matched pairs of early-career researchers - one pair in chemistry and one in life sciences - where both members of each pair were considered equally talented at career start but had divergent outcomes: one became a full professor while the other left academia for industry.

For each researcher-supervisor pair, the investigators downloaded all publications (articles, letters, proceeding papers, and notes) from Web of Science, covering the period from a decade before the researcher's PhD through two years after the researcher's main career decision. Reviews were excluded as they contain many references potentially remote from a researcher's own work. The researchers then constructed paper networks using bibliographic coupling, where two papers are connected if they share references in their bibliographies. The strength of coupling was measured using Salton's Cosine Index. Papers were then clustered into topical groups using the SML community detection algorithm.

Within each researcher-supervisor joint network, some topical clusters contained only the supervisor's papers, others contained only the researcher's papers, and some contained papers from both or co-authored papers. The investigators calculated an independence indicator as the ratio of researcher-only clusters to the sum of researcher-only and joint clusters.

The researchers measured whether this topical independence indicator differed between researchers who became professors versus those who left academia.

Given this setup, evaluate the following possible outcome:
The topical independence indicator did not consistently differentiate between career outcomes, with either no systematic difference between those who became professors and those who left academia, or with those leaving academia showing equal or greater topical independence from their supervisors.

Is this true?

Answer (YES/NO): NO